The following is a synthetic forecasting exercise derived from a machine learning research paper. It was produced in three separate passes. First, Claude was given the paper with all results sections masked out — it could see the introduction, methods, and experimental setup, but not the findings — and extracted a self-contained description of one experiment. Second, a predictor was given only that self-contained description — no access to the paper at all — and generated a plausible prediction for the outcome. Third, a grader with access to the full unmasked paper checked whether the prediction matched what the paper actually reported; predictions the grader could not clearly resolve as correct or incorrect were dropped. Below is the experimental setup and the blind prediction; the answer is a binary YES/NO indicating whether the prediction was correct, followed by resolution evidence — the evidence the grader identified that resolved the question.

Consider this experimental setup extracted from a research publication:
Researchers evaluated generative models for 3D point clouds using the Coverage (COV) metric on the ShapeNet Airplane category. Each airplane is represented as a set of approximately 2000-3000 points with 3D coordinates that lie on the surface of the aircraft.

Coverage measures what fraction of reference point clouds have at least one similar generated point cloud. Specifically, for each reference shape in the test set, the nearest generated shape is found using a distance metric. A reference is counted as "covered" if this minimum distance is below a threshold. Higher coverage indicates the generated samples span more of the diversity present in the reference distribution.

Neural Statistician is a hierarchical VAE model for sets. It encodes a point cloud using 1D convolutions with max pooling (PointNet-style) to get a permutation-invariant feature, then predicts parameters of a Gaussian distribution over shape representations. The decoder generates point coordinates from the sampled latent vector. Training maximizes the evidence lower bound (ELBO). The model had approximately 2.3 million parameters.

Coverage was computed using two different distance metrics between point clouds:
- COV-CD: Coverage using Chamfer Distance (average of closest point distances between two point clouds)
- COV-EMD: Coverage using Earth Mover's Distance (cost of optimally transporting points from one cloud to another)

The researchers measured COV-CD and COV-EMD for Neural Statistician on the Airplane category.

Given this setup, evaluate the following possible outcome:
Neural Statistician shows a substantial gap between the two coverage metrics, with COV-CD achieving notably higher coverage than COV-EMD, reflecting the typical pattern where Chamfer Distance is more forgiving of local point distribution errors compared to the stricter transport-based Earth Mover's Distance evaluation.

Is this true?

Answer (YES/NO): YES